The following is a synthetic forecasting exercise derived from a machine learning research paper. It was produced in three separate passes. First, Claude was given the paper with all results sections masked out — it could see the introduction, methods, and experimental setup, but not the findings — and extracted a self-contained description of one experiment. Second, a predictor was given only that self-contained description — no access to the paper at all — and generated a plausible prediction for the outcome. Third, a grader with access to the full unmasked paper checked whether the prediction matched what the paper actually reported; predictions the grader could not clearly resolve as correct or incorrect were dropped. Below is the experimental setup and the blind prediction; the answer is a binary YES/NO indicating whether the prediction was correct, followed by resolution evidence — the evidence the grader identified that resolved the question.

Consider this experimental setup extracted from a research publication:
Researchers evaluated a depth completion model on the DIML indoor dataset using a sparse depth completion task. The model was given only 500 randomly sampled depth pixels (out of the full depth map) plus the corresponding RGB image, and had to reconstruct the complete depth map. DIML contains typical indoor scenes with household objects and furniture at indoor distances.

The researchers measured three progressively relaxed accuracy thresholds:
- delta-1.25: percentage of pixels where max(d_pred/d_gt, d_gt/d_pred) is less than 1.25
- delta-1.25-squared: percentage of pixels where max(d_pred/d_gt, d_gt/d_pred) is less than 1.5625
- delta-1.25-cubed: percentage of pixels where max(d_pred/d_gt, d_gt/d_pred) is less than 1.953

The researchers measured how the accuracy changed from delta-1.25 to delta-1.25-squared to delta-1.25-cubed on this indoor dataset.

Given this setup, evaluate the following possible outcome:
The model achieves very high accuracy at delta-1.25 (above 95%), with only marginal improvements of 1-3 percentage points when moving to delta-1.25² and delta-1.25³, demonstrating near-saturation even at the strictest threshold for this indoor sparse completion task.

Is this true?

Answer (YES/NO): NO